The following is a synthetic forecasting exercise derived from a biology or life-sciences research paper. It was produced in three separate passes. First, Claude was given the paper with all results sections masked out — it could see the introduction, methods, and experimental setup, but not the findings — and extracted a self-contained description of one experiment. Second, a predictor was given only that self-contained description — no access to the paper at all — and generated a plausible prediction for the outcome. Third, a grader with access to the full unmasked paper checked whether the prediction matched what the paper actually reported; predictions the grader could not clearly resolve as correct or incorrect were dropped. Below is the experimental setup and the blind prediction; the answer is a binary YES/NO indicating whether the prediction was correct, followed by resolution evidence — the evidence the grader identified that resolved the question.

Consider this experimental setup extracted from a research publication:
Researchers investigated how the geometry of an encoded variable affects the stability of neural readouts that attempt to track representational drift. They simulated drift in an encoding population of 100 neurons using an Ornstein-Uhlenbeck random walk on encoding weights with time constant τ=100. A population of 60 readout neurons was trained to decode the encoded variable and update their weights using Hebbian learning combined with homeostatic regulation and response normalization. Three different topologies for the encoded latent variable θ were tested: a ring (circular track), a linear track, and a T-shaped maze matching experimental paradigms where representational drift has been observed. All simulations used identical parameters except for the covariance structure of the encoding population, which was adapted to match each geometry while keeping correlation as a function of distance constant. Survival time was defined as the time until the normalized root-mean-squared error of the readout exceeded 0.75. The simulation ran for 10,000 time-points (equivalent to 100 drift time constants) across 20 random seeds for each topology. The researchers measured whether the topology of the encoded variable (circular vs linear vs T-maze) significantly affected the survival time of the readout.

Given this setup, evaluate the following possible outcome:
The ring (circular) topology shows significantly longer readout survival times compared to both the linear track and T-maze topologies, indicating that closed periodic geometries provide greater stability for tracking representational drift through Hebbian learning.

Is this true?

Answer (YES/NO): NO